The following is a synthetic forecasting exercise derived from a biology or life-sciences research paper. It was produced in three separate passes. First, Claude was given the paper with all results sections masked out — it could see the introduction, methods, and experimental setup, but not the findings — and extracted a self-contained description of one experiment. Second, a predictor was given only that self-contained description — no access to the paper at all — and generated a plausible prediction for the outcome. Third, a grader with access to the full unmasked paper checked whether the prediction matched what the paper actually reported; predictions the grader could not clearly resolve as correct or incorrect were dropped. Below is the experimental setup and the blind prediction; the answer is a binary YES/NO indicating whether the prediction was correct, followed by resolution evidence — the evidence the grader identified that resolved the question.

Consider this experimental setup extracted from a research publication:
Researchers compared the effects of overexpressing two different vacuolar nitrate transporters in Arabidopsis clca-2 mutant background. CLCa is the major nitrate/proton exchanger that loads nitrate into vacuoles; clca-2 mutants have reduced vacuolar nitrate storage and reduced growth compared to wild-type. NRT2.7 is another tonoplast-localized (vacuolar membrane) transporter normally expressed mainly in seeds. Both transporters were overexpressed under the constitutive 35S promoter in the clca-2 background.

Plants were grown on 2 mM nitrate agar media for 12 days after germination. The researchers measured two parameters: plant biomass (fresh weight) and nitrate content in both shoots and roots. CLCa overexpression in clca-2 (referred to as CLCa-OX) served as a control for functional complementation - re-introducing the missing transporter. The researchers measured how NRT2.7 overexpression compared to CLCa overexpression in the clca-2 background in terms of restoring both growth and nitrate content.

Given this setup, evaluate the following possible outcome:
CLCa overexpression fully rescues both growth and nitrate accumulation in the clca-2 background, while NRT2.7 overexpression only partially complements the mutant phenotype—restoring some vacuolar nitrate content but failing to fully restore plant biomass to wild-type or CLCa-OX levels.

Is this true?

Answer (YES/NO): NO